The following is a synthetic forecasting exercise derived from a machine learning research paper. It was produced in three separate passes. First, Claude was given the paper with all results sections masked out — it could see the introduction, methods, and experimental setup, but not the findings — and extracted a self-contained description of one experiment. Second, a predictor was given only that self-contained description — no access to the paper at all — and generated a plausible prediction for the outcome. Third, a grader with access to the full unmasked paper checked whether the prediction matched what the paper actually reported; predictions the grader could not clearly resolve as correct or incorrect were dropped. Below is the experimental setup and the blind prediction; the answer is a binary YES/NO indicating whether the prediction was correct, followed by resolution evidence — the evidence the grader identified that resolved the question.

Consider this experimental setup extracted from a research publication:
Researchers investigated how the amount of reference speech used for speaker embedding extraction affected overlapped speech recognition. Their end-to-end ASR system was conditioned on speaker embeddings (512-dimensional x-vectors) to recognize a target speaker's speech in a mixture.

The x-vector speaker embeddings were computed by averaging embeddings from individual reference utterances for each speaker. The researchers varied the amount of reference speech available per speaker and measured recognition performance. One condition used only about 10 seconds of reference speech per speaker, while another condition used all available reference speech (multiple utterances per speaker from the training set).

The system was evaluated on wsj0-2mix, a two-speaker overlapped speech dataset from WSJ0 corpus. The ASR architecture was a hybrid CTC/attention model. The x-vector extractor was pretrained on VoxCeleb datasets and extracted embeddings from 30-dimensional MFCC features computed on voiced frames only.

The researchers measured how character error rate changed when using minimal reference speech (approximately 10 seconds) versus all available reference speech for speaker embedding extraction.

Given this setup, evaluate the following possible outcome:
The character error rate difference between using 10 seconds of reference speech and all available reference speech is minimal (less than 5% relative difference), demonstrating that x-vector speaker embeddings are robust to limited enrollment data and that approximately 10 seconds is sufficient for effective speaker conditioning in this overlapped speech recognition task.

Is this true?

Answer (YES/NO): NO